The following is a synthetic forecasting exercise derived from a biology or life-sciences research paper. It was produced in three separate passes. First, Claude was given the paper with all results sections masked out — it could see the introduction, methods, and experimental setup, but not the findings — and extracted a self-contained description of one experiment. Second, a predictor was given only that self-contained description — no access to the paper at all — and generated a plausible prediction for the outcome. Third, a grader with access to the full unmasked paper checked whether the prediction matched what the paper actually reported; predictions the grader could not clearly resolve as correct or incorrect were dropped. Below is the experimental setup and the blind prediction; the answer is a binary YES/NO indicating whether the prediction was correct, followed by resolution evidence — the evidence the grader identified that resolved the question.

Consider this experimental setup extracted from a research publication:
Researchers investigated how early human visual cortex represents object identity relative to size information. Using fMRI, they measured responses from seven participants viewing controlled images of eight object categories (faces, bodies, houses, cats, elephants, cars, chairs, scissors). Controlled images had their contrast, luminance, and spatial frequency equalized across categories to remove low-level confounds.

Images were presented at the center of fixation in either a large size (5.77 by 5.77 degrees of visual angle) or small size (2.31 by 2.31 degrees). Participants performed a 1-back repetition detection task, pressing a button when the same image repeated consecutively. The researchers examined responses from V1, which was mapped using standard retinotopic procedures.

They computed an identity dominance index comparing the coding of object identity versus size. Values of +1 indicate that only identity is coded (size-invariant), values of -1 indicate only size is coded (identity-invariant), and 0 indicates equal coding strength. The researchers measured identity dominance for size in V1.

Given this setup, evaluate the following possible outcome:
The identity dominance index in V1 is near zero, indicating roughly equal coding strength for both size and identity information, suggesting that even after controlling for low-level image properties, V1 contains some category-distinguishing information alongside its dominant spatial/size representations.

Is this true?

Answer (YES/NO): NO